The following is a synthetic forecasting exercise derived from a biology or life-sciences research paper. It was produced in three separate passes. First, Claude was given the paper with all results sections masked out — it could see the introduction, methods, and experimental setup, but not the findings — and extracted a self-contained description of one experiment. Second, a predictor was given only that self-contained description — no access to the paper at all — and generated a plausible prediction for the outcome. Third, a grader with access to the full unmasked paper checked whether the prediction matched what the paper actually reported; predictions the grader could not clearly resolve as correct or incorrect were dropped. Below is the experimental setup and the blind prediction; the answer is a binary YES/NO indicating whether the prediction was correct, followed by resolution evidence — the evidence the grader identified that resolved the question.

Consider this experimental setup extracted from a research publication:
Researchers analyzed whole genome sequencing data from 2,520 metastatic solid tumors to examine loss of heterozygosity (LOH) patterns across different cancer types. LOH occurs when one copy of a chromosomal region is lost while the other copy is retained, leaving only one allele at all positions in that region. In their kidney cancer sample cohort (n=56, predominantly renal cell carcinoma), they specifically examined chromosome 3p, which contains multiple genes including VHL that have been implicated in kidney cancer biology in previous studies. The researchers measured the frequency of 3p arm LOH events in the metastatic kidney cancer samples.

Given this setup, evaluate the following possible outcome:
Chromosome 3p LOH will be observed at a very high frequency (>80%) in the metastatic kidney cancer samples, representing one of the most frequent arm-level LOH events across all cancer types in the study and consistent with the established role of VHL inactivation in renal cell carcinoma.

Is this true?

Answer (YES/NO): YES